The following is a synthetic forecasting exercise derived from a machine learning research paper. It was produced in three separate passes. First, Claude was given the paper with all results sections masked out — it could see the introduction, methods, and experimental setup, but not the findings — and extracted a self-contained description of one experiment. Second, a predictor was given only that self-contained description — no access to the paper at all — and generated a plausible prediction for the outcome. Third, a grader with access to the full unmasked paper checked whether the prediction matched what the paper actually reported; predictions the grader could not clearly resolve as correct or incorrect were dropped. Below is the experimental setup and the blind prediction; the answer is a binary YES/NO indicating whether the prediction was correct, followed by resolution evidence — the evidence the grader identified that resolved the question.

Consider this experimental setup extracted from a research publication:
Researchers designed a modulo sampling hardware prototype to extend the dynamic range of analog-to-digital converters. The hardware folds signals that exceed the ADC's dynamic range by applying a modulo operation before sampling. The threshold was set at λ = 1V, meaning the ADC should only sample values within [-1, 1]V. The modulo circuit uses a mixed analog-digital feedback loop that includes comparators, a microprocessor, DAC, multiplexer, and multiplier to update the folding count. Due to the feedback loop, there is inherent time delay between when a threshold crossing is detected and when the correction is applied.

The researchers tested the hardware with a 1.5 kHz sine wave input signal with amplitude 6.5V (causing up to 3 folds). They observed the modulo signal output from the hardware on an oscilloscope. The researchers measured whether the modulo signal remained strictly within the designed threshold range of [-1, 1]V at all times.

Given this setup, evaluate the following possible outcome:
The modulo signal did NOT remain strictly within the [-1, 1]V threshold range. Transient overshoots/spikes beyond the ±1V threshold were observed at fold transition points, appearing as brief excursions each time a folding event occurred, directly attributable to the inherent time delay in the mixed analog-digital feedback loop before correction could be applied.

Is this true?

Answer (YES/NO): YES